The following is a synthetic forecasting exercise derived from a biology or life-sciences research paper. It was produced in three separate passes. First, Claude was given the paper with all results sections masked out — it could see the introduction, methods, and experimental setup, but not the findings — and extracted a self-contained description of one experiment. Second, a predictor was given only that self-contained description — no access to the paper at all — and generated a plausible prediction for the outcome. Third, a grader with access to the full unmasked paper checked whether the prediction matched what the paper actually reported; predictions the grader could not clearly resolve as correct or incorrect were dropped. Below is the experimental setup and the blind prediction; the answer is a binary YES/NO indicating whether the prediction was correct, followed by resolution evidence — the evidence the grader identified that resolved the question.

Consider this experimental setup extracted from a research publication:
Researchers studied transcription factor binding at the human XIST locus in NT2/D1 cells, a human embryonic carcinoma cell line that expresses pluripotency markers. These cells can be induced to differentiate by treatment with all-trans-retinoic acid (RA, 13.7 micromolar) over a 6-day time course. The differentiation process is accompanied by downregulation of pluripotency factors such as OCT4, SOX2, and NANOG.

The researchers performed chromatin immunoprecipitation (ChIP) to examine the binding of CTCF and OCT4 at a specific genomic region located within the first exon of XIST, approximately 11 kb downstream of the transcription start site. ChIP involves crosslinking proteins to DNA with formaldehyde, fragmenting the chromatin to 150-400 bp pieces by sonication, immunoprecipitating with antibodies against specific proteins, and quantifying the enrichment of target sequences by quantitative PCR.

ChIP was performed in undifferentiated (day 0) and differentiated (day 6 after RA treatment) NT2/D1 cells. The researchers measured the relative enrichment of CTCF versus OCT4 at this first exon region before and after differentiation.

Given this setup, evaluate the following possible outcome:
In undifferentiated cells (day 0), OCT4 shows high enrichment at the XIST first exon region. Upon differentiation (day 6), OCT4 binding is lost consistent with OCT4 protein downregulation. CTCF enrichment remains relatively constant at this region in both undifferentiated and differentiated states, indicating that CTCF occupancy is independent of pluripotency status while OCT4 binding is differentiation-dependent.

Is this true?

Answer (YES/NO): NO